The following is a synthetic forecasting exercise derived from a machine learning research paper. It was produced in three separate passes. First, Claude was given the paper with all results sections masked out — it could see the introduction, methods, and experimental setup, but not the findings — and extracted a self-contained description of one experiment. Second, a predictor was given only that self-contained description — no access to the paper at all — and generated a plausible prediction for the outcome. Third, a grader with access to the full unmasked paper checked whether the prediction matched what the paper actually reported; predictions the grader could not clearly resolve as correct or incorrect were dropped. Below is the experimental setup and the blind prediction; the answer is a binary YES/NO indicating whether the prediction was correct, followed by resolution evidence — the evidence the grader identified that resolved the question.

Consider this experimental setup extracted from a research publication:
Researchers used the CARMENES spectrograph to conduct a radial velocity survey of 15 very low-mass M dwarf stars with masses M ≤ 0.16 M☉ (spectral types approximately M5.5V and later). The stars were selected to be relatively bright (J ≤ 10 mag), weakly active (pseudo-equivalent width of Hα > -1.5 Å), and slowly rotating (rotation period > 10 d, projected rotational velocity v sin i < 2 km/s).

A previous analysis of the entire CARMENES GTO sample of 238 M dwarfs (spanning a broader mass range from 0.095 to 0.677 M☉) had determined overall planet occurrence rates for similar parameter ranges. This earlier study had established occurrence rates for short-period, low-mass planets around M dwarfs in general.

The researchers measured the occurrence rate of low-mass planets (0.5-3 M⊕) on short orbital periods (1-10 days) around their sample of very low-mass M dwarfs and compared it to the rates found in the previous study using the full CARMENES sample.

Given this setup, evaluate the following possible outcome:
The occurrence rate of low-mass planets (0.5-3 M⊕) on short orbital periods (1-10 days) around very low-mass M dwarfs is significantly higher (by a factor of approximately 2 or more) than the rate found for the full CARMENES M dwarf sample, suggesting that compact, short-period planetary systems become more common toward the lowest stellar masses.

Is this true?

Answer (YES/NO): YES